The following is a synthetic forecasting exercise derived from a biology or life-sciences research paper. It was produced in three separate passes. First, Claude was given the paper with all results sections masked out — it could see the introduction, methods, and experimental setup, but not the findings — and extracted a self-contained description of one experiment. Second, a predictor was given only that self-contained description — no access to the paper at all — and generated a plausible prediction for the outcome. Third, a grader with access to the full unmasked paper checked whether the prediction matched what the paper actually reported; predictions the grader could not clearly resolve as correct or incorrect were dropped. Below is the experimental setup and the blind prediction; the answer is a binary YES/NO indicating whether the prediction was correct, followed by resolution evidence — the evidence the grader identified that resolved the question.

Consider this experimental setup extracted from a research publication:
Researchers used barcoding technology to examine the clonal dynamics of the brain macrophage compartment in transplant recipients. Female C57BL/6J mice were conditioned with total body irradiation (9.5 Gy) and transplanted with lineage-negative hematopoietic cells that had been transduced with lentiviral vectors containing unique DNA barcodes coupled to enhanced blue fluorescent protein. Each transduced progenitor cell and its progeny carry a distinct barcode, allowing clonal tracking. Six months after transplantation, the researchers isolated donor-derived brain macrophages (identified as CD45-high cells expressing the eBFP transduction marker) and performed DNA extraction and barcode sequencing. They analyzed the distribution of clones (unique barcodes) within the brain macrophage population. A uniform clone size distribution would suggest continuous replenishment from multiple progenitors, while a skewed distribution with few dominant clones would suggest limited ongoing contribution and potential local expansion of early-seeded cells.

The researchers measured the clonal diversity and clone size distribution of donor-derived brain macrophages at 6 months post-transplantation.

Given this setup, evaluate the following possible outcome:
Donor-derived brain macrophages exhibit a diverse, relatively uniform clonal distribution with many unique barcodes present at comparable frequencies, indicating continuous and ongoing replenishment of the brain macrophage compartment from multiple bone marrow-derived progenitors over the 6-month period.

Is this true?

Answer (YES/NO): NO